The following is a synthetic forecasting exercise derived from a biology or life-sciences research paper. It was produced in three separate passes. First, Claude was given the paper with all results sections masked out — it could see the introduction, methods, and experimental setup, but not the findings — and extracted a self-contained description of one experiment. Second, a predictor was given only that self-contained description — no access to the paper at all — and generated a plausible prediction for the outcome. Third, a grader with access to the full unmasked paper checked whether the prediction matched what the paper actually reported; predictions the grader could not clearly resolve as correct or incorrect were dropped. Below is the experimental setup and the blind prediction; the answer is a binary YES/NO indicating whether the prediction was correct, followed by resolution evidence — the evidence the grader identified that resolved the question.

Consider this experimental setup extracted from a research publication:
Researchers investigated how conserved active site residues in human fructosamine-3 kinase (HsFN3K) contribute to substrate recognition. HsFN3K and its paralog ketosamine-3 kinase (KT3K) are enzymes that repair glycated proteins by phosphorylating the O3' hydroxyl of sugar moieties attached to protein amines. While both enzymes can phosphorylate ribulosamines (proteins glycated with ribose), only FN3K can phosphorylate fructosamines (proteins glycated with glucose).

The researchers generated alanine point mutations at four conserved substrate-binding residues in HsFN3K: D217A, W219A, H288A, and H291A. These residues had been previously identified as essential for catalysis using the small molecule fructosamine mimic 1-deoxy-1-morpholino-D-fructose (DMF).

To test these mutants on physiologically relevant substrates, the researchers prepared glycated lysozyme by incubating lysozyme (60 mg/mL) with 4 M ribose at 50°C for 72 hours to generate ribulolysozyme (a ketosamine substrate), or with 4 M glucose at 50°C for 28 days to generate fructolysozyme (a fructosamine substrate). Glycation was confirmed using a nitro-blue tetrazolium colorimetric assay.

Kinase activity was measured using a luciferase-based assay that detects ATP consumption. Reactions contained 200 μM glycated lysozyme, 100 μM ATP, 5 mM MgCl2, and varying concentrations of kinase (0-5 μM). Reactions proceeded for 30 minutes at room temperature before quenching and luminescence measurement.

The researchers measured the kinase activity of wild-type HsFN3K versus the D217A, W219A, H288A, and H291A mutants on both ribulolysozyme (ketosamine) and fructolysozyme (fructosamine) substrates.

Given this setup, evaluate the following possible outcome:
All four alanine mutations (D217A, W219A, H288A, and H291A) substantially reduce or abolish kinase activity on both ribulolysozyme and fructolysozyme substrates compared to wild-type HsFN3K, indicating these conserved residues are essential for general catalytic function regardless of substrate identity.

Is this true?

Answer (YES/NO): NO